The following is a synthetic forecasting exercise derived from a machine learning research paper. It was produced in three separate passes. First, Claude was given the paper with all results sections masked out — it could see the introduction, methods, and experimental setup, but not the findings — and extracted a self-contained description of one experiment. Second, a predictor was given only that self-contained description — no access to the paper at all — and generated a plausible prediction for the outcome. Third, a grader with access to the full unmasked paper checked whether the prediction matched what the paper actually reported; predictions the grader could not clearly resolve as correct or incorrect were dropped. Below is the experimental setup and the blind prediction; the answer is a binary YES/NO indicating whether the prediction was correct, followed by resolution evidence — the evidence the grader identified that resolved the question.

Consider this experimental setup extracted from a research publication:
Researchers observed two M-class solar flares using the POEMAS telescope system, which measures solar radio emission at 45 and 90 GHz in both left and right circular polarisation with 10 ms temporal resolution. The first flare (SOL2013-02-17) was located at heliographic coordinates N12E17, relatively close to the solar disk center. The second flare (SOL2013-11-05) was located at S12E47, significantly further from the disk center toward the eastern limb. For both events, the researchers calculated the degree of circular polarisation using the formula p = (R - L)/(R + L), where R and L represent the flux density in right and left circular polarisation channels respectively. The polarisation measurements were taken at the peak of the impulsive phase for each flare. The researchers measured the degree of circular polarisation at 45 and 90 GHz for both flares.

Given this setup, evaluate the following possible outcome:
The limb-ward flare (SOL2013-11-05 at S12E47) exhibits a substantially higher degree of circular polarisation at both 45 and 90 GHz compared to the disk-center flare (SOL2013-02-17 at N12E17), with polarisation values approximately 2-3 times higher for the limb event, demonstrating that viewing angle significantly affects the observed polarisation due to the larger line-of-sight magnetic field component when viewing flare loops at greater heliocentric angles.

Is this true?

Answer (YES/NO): NO